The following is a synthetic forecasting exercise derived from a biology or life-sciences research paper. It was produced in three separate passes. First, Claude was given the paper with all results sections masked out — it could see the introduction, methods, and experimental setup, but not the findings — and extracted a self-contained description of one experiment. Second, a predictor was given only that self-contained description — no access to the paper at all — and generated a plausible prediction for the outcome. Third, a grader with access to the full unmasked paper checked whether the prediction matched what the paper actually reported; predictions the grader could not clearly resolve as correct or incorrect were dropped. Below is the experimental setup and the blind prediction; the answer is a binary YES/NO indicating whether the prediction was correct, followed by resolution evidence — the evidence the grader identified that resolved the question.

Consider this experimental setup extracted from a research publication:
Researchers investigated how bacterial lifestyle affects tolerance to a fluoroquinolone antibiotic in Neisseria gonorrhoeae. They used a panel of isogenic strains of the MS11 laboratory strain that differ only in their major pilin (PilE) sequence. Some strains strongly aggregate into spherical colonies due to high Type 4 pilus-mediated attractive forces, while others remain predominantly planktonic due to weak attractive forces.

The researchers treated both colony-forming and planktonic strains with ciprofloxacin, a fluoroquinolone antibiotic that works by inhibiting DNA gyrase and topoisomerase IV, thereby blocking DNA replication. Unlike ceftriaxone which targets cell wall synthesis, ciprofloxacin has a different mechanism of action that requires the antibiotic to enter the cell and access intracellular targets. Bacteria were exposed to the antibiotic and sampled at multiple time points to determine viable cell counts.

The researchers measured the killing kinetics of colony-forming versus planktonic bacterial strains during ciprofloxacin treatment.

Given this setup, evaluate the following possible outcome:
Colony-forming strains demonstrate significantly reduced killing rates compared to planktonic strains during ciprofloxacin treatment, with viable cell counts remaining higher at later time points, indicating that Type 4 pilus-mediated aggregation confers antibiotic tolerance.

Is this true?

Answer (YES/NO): YES